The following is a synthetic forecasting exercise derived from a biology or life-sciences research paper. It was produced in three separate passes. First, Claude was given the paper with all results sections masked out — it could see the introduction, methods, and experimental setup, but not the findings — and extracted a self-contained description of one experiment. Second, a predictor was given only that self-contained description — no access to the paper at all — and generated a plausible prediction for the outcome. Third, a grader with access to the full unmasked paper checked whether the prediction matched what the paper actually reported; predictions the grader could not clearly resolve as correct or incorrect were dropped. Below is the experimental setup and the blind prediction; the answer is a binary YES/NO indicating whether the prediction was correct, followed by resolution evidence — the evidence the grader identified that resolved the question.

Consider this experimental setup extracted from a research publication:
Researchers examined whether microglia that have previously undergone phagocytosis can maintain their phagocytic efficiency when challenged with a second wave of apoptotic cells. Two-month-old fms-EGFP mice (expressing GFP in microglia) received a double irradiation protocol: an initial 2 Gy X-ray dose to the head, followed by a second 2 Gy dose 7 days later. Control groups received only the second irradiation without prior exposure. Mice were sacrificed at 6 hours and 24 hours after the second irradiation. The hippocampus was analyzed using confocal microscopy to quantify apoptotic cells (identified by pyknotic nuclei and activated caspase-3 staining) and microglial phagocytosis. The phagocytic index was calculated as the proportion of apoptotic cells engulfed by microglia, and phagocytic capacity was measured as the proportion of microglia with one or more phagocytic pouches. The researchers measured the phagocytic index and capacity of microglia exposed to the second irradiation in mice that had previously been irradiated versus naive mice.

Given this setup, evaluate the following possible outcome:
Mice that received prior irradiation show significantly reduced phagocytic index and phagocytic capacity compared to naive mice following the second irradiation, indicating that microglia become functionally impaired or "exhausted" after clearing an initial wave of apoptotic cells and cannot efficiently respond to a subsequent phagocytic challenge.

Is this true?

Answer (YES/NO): NO